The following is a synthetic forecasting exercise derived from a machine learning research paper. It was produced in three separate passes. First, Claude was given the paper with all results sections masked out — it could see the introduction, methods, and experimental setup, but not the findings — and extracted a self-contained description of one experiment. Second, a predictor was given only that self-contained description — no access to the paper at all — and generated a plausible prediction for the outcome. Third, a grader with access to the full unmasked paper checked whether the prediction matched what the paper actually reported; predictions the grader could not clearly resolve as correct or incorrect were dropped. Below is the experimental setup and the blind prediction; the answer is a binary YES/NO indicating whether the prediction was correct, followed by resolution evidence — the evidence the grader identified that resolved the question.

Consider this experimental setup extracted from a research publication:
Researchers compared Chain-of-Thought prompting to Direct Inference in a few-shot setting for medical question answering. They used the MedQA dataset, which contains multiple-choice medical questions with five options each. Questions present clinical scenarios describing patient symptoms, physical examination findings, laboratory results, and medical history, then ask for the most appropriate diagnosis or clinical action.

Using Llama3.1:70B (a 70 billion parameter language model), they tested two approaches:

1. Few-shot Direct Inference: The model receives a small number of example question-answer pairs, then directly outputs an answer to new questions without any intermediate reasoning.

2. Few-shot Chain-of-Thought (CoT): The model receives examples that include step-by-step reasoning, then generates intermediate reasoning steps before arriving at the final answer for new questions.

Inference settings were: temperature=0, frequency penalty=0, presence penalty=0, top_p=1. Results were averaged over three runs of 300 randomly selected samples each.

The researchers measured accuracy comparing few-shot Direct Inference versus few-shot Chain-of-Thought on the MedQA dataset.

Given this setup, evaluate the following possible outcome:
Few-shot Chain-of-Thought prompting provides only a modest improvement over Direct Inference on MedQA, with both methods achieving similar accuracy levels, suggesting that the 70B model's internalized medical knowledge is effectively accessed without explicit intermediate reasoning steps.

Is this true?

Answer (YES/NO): NO